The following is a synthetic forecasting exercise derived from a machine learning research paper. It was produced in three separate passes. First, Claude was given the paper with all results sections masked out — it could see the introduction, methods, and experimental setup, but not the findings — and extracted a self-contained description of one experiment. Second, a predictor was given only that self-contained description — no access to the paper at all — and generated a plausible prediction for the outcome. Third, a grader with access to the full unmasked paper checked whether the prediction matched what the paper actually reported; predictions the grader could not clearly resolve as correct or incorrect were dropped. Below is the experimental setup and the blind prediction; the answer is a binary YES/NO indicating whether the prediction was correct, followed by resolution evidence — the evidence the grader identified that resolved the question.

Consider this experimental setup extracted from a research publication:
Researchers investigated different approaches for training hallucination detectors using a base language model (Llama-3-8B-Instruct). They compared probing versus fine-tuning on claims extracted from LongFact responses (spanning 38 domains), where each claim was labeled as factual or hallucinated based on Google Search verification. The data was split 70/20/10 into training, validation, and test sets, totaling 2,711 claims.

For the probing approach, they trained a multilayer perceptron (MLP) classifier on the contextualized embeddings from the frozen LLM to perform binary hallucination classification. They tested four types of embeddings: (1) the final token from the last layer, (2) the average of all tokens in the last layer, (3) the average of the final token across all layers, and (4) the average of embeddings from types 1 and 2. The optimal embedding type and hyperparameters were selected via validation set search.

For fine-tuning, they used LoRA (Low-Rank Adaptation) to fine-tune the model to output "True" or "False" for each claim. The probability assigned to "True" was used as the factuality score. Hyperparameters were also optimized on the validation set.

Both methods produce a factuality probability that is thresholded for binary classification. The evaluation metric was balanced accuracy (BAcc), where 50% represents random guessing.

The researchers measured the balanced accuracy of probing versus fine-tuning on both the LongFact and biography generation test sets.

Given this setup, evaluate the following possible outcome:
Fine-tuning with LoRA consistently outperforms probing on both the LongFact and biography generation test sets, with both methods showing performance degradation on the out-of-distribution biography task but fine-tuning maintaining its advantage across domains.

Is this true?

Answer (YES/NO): YES